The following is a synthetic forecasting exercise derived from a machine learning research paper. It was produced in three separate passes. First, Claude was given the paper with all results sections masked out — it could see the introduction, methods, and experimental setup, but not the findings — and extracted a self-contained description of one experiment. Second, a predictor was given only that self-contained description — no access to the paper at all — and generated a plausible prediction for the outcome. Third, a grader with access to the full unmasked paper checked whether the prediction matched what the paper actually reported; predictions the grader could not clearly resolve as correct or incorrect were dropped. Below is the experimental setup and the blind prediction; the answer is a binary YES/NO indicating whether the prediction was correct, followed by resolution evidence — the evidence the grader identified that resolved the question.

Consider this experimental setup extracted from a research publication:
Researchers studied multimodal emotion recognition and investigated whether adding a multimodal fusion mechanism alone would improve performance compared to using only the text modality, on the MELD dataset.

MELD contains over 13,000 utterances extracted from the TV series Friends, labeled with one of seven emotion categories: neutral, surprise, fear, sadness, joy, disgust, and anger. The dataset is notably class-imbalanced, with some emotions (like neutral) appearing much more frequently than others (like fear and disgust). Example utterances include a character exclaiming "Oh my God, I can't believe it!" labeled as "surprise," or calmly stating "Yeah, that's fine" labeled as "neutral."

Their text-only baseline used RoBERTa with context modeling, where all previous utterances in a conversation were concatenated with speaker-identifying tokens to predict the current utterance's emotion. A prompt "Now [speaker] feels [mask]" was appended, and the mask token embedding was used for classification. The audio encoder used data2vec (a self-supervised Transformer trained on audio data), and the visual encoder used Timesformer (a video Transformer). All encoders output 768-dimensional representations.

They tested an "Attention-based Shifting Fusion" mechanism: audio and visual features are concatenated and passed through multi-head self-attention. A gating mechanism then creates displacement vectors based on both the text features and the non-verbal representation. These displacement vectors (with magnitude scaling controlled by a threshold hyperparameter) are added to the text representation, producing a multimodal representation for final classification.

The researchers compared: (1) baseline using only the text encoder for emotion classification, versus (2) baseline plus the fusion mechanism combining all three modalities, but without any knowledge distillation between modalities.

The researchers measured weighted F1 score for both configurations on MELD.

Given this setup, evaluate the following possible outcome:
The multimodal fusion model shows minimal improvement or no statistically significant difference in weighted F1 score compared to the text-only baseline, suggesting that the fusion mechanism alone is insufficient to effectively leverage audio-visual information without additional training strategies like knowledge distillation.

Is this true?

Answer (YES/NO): YES